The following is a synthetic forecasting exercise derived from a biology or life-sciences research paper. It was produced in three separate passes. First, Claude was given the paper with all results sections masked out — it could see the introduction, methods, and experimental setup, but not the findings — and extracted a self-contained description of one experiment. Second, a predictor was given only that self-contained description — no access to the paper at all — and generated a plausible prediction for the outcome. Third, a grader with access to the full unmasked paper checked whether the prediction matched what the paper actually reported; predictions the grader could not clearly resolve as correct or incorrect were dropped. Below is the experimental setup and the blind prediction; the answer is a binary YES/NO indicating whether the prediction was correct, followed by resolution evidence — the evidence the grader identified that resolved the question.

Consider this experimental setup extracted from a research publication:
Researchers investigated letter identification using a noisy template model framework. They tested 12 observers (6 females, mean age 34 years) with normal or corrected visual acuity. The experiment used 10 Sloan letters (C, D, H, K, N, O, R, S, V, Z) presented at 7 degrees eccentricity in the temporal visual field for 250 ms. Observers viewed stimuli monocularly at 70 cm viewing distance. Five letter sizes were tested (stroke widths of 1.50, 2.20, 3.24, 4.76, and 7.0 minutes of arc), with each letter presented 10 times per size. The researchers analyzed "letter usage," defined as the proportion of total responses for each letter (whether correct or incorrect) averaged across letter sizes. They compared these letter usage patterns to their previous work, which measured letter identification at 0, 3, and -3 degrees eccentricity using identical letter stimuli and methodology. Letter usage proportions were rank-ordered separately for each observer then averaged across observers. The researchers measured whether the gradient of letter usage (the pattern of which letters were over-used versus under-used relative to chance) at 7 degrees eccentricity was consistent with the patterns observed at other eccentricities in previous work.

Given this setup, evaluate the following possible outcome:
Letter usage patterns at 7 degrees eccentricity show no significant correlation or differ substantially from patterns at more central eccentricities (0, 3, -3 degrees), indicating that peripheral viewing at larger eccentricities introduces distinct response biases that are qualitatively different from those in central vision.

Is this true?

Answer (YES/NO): NO